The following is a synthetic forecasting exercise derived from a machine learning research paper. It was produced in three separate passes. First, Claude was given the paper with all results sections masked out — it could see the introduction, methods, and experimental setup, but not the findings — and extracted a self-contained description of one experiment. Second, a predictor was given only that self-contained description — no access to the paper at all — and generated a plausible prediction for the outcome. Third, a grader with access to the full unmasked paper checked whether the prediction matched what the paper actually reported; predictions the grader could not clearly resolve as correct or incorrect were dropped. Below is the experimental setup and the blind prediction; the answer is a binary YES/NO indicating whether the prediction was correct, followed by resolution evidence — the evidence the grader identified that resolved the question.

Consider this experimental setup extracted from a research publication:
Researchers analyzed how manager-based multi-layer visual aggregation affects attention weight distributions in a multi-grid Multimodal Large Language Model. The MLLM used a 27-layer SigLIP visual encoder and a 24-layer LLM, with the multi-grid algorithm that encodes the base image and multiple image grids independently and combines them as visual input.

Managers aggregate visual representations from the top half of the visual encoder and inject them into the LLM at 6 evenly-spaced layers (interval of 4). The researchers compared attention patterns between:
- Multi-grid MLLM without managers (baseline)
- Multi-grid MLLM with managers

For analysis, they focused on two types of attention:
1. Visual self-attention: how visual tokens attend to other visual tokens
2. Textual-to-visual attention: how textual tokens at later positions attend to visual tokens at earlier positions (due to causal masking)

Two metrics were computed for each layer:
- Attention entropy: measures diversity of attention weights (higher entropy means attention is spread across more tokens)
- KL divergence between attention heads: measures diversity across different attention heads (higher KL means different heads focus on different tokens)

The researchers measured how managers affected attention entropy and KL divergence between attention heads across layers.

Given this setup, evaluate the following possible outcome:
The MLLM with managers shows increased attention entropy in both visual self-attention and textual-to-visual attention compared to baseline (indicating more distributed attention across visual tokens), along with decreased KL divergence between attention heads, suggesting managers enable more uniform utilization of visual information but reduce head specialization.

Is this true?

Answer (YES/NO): NO